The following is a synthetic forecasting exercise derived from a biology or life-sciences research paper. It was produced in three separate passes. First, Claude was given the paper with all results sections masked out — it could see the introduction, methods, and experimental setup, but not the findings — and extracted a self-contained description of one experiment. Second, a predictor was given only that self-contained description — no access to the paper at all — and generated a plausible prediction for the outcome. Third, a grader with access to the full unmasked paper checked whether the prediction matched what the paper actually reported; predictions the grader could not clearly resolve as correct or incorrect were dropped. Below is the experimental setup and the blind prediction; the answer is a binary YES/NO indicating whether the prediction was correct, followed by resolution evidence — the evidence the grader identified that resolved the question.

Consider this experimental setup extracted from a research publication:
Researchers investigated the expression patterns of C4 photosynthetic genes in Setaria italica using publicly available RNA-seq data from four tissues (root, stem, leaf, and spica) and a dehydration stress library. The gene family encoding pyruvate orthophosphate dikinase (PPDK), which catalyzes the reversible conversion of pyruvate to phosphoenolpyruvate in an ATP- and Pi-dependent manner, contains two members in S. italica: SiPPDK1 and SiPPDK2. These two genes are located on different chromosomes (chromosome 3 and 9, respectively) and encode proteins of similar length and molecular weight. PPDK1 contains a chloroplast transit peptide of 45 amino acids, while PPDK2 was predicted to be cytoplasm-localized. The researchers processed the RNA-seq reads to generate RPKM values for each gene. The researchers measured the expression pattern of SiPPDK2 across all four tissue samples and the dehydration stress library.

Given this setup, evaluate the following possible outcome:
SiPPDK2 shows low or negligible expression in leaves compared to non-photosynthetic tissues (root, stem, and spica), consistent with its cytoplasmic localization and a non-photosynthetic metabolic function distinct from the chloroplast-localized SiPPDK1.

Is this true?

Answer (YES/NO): NO